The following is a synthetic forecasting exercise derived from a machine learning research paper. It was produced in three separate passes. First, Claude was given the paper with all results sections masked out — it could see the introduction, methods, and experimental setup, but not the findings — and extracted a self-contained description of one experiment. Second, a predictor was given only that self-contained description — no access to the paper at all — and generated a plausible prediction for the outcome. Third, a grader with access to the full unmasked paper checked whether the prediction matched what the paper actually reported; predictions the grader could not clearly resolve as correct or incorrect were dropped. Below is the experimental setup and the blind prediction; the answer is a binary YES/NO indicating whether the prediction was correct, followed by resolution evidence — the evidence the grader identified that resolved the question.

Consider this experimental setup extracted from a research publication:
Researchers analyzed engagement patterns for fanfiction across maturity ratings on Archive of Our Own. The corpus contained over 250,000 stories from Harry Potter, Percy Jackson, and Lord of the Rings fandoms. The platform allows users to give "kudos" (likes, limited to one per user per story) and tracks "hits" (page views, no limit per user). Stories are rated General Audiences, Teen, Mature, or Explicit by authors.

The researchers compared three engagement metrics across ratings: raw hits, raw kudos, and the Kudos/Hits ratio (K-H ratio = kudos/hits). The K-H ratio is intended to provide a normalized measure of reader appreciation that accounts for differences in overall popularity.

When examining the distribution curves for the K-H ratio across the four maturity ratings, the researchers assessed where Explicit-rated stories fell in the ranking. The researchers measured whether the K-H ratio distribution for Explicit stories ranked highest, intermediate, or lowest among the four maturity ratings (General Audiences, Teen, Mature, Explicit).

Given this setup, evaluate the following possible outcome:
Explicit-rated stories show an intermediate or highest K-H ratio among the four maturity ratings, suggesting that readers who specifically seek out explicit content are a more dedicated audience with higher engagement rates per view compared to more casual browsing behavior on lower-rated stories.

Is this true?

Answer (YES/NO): NO